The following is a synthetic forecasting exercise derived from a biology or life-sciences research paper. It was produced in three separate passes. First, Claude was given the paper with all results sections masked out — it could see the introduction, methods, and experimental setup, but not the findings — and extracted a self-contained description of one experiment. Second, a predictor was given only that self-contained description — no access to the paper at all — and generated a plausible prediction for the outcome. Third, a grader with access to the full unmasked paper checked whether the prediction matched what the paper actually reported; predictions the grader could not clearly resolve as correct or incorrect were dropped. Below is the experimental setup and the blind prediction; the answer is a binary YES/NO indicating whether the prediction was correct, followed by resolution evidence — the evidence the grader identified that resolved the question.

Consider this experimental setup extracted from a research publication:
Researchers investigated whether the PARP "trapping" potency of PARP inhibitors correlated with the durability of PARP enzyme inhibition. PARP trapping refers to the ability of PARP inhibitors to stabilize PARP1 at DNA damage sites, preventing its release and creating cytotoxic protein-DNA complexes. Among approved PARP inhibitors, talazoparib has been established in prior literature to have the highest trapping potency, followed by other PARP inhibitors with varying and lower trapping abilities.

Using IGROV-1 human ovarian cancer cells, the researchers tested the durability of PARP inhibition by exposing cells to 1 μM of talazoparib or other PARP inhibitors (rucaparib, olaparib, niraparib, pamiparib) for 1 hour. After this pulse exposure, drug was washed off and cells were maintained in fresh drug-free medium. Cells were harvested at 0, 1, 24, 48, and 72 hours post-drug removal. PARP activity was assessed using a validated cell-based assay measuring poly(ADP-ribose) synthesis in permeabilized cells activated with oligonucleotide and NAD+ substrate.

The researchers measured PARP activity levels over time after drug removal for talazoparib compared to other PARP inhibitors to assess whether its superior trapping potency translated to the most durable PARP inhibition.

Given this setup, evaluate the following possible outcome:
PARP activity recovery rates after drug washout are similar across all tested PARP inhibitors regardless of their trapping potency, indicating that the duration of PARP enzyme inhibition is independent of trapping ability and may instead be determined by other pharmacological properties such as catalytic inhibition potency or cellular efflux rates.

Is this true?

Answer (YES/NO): NO